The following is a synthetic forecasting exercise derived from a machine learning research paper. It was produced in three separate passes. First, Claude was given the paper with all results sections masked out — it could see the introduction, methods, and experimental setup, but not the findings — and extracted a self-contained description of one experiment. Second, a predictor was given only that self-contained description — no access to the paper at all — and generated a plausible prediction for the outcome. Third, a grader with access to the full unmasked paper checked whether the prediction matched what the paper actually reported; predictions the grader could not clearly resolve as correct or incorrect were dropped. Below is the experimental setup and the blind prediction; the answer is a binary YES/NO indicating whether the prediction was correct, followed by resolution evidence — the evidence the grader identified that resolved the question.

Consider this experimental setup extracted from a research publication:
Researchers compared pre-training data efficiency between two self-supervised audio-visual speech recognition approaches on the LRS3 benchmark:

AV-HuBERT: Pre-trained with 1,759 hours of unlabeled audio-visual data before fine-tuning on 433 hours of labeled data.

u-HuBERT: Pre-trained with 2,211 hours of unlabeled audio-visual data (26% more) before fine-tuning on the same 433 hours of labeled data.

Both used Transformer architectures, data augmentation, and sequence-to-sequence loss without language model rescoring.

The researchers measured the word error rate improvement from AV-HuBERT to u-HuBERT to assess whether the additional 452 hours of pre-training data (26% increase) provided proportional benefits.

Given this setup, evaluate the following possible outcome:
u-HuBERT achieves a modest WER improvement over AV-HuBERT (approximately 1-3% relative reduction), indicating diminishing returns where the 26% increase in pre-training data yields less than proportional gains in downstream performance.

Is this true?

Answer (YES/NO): NO